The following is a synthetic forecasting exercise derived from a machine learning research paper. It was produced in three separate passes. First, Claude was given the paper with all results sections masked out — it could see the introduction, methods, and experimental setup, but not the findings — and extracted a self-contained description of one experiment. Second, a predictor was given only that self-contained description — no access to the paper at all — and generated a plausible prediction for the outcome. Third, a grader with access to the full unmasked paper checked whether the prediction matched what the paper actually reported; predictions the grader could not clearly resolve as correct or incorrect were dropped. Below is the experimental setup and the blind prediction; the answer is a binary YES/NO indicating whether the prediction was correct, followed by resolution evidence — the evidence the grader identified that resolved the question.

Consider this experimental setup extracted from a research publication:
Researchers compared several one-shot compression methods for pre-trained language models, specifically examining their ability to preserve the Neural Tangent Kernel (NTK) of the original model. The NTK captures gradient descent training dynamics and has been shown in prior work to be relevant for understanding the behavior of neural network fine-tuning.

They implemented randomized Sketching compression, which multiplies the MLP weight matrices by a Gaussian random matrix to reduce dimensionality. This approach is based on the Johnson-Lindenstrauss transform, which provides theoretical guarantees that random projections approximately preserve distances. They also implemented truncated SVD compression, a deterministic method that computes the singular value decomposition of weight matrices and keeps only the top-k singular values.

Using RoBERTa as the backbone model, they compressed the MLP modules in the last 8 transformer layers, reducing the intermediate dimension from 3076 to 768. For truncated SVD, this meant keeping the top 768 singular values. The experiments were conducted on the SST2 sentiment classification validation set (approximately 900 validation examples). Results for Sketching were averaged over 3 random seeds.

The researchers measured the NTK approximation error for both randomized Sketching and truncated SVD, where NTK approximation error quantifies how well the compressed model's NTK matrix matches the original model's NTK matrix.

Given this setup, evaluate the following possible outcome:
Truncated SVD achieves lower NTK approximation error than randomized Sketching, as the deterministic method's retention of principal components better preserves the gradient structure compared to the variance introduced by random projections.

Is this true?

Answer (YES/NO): YES